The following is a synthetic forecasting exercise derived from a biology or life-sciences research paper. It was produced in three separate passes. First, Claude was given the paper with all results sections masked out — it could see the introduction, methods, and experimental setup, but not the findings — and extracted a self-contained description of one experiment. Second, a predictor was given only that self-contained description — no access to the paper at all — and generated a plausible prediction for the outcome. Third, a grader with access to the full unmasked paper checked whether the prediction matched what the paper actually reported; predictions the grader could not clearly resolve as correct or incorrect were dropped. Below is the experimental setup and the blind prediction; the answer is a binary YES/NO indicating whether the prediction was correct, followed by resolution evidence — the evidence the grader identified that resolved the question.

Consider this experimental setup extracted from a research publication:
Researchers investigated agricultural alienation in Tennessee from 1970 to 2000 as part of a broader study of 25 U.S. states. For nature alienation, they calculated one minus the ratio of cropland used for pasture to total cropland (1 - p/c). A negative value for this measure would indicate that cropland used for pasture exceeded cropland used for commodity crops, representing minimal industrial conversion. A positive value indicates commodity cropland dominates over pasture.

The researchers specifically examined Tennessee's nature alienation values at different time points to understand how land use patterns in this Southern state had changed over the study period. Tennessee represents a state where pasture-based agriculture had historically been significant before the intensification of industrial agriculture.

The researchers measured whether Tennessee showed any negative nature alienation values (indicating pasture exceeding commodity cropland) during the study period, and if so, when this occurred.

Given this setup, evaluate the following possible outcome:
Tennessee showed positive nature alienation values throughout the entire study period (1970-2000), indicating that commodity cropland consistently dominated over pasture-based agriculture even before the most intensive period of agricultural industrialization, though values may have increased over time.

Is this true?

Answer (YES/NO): NO